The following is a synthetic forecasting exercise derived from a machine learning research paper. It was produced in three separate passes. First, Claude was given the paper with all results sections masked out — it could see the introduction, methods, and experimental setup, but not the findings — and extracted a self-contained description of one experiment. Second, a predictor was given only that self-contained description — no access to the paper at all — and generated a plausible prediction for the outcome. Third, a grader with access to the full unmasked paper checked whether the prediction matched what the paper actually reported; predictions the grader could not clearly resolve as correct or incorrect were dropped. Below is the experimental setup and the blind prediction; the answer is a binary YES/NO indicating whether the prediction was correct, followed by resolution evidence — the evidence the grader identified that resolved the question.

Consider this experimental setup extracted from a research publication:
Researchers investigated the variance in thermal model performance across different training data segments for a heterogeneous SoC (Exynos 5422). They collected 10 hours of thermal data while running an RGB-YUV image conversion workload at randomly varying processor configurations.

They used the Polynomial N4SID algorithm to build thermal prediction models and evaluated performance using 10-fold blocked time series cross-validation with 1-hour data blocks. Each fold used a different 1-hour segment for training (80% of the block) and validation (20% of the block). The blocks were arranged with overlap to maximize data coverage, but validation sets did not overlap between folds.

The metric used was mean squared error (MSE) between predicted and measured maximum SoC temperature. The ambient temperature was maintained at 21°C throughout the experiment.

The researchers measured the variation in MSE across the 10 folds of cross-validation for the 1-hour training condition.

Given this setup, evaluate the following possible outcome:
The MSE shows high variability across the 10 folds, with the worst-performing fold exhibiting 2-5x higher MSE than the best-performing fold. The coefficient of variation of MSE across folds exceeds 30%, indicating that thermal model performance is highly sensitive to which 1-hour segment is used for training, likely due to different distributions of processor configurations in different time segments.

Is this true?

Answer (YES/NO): NO